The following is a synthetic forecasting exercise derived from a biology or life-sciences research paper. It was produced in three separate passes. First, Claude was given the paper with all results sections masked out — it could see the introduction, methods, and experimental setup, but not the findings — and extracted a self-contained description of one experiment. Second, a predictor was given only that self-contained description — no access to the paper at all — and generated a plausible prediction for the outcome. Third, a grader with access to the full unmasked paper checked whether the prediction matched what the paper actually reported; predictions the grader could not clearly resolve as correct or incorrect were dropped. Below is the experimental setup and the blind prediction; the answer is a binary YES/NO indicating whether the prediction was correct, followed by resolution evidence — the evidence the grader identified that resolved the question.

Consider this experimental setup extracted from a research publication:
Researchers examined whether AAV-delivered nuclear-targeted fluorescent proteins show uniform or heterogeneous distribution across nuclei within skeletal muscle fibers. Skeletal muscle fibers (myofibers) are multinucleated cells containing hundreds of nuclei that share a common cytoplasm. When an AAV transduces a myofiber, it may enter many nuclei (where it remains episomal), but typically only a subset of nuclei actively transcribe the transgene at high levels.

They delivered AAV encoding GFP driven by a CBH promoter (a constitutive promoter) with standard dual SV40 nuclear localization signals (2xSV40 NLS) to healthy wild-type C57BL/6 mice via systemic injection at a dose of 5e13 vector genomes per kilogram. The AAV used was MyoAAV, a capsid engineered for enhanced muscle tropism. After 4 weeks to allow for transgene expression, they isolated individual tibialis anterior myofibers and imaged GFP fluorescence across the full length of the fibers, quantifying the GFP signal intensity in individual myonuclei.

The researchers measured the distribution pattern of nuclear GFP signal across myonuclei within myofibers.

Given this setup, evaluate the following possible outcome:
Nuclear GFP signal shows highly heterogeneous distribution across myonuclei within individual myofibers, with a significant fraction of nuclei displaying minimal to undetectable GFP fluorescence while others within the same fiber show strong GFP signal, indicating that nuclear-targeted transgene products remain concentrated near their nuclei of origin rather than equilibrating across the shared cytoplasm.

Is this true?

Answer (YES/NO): YES